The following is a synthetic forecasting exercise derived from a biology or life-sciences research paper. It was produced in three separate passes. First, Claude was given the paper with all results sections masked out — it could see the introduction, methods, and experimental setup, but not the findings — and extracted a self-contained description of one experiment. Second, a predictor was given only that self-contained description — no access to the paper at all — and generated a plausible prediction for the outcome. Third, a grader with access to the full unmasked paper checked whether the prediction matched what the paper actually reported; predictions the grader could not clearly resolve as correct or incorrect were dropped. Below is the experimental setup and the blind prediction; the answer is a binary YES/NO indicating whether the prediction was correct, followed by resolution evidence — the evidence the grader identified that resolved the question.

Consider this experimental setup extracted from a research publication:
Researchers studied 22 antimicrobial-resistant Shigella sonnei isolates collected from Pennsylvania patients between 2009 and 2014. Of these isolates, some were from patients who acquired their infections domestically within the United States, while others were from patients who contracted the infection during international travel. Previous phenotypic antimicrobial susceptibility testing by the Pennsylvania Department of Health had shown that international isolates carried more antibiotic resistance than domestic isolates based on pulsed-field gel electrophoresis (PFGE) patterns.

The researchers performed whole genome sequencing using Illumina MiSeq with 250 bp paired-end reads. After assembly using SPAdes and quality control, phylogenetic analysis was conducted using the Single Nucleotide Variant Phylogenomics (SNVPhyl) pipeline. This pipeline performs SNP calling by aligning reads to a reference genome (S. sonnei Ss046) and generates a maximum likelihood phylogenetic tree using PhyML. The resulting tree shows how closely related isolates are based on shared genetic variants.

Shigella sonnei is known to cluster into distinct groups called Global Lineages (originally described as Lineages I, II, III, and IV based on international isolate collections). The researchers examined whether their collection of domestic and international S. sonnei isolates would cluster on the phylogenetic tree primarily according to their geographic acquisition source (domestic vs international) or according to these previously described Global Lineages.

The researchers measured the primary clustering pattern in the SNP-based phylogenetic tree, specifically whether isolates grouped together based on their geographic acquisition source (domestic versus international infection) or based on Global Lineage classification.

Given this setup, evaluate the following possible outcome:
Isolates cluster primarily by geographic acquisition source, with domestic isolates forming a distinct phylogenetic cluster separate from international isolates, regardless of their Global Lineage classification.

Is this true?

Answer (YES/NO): NO